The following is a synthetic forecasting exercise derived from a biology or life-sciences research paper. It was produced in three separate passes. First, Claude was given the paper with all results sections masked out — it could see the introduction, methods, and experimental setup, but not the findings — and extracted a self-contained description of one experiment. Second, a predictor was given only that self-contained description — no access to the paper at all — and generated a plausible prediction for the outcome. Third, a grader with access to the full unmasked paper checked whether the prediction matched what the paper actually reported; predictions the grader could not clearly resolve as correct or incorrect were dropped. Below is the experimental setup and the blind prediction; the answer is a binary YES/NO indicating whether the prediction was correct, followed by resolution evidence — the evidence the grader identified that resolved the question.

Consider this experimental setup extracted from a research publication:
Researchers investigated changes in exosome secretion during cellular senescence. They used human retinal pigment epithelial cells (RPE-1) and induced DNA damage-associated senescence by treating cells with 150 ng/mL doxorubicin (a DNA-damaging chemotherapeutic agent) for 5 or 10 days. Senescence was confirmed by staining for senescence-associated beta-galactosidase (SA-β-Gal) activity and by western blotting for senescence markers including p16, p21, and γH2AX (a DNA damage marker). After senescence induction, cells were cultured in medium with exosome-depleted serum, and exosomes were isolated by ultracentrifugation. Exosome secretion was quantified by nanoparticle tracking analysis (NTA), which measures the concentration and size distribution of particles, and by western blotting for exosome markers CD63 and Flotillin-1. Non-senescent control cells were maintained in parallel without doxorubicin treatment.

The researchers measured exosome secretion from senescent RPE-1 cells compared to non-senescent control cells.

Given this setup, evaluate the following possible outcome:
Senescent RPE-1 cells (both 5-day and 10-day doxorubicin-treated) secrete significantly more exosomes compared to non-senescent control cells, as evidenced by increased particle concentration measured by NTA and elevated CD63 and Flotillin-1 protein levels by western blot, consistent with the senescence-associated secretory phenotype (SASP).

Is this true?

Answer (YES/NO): YES